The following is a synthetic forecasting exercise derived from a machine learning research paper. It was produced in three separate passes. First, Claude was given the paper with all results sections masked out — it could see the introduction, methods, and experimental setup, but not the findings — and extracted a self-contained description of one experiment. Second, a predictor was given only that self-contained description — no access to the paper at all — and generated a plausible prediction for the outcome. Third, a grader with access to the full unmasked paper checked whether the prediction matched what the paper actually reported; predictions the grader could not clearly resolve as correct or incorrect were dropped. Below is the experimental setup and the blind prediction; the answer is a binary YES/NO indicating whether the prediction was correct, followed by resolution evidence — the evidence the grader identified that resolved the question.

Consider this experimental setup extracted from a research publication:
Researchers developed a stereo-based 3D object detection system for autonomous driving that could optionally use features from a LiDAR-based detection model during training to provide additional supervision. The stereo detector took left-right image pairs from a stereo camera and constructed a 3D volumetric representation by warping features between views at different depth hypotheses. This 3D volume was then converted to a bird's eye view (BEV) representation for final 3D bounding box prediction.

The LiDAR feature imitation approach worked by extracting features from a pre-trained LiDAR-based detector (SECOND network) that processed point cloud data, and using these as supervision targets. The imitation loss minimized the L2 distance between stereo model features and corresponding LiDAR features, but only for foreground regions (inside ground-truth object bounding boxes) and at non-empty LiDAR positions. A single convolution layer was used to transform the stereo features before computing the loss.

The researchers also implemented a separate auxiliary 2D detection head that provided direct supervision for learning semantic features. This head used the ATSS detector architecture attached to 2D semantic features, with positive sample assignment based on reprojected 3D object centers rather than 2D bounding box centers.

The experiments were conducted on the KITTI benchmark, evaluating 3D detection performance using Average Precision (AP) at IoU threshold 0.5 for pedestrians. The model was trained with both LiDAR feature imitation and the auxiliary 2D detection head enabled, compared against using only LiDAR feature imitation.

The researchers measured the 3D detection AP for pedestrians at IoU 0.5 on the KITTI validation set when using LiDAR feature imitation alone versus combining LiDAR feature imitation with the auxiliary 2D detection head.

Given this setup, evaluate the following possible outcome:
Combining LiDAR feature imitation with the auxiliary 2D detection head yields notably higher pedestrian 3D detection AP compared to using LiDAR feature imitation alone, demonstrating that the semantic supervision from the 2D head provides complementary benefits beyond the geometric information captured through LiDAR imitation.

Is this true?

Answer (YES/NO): NO